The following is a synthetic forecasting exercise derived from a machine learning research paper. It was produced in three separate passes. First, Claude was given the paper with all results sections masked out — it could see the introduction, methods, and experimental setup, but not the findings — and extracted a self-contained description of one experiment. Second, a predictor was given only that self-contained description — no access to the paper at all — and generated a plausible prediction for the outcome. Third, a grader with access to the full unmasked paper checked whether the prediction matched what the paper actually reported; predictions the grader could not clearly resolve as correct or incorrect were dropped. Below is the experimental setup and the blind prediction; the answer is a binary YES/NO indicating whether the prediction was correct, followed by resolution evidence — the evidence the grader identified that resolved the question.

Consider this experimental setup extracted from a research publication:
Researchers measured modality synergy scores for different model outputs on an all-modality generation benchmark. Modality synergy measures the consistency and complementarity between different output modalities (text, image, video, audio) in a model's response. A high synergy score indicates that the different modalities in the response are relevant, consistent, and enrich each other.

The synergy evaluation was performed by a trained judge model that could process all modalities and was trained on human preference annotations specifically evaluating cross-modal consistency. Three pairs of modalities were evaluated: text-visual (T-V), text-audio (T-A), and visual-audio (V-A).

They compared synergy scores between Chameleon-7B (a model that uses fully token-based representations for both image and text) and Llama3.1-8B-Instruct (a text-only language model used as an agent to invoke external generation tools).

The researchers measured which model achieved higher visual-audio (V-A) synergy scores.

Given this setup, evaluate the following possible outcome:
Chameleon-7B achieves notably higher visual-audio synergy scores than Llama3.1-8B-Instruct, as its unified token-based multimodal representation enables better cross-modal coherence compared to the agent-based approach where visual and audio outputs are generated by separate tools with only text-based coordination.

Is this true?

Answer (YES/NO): NO